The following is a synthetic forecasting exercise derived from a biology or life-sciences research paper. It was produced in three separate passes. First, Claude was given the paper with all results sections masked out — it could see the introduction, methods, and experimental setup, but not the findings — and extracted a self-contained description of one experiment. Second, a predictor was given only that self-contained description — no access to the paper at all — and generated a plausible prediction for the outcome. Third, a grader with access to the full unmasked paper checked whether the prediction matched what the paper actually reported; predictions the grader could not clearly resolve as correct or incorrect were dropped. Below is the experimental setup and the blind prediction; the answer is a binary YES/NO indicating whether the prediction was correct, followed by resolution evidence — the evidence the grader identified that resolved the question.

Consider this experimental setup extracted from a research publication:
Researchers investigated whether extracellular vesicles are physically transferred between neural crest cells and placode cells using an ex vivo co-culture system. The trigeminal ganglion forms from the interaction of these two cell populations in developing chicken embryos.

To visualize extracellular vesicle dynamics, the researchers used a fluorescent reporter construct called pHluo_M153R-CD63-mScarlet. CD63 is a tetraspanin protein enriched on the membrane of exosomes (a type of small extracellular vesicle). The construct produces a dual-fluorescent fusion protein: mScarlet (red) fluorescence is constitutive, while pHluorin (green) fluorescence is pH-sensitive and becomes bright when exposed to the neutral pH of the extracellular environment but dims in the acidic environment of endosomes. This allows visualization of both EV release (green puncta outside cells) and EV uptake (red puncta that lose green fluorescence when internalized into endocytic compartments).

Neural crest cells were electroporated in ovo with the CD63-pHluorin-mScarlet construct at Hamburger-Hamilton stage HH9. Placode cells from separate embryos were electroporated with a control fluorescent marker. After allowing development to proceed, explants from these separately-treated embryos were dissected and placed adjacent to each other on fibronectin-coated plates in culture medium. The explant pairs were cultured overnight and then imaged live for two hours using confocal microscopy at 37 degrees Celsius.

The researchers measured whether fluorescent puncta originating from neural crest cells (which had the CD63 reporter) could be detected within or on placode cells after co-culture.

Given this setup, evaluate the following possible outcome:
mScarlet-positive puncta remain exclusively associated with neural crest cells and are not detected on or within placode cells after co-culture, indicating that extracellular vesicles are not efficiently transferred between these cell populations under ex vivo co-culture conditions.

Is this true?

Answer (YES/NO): NO